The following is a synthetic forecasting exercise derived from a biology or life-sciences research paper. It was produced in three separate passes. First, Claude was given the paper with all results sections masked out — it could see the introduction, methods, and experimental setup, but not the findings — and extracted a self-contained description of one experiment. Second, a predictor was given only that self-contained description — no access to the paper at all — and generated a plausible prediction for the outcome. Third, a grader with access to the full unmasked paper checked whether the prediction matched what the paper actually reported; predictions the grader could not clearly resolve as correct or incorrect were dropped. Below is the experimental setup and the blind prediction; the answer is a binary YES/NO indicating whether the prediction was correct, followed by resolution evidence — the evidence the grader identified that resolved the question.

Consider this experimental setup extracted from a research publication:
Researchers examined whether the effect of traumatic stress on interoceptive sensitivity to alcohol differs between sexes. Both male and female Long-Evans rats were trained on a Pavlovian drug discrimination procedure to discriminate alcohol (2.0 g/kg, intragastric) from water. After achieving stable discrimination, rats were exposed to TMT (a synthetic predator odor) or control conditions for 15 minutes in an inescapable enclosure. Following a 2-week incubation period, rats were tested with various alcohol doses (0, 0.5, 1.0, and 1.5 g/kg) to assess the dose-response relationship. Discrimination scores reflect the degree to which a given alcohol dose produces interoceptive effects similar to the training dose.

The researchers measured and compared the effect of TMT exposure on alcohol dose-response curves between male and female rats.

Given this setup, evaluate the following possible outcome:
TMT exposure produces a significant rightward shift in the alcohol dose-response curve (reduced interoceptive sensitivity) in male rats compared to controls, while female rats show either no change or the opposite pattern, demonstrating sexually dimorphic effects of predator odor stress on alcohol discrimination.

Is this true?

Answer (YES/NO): NO